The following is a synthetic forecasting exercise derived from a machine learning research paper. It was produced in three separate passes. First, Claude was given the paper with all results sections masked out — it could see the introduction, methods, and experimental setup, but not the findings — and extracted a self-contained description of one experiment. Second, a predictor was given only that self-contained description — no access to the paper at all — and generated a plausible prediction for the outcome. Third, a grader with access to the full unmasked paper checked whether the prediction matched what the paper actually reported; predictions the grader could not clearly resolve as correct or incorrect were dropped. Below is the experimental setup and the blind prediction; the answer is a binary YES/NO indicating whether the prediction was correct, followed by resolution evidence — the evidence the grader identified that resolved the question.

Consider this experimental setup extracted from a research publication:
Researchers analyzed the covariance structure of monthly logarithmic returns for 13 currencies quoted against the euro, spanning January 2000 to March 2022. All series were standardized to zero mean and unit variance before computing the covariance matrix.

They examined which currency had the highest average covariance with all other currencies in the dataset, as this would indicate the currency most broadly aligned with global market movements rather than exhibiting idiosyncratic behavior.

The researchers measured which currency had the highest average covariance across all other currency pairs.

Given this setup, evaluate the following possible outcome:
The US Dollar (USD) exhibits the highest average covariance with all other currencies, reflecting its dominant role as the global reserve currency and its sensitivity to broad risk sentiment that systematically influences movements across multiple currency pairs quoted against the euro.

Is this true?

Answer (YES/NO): NO